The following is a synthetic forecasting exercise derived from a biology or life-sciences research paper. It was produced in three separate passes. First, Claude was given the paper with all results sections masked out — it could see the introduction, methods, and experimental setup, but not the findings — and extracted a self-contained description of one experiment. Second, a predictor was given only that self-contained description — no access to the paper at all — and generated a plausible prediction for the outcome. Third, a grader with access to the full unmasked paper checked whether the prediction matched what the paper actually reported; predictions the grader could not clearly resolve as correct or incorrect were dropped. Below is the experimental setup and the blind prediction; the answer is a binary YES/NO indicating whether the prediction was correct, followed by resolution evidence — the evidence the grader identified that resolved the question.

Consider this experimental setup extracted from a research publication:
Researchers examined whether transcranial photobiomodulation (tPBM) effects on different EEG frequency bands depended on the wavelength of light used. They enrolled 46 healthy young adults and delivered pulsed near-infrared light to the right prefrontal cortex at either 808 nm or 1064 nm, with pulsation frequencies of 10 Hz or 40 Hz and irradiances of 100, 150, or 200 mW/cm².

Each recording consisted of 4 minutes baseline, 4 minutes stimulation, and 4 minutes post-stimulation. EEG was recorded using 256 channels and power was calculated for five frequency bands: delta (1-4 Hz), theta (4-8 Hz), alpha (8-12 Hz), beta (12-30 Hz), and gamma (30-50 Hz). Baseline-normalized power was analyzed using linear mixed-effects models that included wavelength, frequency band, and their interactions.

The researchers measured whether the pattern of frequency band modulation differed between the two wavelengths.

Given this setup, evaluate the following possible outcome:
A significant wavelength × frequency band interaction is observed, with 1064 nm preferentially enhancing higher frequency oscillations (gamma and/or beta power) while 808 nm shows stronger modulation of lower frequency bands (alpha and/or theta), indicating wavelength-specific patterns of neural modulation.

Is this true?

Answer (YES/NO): NO